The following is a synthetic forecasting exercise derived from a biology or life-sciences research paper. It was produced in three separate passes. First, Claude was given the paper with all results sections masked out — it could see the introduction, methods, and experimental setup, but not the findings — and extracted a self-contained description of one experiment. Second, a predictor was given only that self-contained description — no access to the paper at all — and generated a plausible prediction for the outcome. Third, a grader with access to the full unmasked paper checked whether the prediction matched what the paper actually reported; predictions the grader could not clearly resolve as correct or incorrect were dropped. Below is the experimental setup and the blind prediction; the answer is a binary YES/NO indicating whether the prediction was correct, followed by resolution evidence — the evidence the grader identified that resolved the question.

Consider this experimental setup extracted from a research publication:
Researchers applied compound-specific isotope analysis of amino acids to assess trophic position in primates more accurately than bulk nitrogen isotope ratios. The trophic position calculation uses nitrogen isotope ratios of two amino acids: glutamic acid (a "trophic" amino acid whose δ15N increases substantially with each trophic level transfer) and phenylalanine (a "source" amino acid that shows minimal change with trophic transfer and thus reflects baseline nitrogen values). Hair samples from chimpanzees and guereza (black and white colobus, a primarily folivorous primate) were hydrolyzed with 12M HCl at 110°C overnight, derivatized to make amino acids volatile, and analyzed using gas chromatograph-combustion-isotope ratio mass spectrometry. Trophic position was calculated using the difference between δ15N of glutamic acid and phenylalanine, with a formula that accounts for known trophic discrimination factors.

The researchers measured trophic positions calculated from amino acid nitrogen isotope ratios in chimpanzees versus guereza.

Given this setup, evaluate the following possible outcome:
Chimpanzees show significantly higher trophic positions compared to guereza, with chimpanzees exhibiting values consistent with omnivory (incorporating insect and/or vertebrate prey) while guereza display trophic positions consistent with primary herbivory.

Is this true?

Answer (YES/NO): NO